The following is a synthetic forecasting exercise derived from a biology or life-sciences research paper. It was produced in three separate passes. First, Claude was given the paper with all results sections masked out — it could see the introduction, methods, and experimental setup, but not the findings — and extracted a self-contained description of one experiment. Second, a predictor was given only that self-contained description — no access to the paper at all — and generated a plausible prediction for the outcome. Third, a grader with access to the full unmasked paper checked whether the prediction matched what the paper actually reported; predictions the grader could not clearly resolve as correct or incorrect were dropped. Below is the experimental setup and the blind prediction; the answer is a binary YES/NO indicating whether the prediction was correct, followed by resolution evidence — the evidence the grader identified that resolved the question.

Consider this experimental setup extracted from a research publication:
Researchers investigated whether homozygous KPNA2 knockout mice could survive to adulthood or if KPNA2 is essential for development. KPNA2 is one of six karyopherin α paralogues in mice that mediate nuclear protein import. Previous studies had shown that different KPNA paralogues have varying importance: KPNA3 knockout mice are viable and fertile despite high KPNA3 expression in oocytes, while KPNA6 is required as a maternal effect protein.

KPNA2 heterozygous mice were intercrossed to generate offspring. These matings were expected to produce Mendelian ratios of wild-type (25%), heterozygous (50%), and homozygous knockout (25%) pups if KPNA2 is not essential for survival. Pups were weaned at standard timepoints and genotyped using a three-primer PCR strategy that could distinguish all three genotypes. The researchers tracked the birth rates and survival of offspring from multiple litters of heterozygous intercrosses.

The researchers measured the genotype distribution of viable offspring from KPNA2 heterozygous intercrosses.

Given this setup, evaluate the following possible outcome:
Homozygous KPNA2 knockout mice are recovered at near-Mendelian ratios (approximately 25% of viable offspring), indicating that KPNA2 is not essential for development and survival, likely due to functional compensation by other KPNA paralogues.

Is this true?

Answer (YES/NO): NO